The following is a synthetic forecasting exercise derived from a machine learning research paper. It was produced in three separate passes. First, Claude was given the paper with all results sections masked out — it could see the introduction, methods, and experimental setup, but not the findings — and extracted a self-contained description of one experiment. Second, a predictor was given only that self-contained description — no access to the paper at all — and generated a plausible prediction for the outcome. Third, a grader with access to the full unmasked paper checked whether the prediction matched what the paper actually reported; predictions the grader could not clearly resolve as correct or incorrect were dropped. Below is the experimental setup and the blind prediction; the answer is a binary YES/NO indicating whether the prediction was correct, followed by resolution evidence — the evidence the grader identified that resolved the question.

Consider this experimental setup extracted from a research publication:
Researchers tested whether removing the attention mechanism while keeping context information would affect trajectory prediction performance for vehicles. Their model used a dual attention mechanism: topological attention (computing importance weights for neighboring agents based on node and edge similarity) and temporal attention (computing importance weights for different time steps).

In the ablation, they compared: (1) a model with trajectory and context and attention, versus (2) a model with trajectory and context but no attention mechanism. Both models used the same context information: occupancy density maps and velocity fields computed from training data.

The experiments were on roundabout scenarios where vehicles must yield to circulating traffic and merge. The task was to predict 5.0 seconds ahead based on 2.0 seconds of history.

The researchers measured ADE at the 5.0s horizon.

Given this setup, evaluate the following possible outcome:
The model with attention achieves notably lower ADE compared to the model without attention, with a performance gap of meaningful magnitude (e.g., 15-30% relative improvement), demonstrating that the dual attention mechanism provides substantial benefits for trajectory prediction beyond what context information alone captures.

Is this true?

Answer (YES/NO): YES